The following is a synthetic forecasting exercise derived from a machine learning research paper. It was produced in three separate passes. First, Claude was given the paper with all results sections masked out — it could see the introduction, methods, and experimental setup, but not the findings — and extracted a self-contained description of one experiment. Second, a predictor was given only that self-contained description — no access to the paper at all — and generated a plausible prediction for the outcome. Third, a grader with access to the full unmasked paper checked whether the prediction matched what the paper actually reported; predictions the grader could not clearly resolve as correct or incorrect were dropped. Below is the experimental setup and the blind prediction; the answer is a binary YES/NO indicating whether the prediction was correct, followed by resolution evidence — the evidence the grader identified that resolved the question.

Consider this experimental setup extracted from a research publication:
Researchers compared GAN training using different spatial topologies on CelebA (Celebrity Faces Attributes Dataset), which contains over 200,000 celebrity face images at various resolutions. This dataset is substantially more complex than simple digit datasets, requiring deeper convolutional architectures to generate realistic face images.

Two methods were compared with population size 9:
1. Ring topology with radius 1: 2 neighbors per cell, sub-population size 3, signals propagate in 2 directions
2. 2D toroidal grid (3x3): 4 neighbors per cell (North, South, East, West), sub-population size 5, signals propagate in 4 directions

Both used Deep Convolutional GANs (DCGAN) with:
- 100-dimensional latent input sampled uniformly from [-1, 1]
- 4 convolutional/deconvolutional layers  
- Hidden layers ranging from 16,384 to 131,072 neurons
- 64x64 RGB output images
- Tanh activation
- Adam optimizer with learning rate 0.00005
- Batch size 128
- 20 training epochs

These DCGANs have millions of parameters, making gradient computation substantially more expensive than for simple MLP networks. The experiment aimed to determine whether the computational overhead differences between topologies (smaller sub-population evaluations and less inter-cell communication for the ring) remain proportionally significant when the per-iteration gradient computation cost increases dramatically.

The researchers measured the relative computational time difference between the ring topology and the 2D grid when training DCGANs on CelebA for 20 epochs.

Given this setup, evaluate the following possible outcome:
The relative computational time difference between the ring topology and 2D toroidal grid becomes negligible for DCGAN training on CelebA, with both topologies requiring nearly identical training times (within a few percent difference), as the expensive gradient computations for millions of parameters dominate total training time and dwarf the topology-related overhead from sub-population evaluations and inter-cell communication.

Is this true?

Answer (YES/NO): NO